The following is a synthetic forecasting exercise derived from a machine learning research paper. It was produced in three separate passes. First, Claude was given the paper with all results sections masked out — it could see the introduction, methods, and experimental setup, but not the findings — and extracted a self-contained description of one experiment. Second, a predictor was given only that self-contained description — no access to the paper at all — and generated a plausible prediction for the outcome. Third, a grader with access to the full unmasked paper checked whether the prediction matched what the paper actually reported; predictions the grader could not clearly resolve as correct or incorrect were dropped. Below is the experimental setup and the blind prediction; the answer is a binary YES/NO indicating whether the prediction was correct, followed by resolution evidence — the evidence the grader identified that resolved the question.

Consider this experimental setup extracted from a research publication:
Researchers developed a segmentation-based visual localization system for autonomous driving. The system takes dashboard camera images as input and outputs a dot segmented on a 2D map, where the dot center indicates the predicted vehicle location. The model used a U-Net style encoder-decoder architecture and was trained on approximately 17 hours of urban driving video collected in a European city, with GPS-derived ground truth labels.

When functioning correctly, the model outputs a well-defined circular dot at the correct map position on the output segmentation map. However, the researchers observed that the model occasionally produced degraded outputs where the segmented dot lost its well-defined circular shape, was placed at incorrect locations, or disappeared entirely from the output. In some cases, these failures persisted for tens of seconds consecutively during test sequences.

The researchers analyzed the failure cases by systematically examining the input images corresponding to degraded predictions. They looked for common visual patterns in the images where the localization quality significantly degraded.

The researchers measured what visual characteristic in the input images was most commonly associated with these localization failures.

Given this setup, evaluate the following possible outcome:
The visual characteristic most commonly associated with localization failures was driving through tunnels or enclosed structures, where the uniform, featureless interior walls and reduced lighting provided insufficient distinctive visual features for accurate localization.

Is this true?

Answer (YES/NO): NO